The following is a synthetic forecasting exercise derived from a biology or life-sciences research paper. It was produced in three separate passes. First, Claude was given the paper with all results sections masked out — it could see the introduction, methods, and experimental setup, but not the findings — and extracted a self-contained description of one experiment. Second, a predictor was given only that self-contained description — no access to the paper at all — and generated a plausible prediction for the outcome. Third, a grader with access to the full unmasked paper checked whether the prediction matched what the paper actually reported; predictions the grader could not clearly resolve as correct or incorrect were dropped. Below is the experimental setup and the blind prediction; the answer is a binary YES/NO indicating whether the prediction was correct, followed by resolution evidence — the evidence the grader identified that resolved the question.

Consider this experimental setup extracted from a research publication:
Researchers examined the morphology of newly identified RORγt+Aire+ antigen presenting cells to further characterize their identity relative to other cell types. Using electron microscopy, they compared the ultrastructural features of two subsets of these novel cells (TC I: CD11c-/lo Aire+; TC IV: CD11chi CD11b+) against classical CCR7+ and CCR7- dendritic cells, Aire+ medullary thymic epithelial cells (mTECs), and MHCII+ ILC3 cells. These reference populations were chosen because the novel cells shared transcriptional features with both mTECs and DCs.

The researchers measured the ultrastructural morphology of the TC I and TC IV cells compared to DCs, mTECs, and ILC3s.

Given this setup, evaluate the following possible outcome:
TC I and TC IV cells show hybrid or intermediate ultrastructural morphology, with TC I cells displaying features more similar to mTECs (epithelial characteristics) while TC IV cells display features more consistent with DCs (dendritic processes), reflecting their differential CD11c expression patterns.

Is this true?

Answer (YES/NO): NO